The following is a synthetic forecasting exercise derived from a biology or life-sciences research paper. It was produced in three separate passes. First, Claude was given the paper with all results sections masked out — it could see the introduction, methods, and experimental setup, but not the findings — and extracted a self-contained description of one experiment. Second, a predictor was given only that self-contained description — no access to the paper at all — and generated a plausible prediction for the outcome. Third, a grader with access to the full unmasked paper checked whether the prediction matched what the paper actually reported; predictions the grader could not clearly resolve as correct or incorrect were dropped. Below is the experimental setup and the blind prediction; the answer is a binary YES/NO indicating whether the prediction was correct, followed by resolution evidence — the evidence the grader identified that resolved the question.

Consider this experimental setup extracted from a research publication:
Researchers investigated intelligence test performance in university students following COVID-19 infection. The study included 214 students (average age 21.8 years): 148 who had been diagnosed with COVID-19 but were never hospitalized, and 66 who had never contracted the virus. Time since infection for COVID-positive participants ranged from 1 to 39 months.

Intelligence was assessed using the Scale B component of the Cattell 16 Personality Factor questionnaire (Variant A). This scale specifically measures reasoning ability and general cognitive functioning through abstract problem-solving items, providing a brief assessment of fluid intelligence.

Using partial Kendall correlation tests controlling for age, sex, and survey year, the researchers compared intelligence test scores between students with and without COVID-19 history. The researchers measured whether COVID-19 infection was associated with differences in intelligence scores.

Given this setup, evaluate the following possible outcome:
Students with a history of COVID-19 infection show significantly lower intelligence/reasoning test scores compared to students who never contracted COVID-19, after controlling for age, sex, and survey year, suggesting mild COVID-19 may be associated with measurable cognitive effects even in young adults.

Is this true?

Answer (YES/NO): NO